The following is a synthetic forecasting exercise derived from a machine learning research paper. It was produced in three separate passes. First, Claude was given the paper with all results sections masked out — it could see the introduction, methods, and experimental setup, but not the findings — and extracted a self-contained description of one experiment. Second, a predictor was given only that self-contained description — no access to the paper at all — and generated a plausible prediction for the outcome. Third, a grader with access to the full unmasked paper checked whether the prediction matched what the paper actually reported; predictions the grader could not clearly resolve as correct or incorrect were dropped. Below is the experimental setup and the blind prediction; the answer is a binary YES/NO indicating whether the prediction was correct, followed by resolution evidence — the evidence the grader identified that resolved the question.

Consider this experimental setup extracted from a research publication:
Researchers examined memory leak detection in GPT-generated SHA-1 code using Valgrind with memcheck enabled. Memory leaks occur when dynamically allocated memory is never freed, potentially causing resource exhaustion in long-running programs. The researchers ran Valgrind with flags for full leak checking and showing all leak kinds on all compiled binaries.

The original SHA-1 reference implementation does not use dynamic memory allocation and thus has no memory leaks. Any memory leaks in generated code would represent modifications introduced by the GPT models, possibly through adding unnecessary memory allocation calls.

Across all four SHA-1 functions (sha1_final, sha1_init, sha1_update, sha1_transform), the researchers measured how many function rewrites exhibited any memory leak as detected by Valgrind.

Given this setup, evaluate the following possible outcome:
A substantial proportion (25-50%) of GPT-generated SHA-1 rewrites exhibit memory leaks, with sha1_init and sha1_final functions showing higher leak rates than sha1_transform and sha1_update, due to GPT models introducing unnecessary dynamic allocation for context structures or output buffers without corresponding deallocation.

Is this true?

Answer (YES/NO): NO